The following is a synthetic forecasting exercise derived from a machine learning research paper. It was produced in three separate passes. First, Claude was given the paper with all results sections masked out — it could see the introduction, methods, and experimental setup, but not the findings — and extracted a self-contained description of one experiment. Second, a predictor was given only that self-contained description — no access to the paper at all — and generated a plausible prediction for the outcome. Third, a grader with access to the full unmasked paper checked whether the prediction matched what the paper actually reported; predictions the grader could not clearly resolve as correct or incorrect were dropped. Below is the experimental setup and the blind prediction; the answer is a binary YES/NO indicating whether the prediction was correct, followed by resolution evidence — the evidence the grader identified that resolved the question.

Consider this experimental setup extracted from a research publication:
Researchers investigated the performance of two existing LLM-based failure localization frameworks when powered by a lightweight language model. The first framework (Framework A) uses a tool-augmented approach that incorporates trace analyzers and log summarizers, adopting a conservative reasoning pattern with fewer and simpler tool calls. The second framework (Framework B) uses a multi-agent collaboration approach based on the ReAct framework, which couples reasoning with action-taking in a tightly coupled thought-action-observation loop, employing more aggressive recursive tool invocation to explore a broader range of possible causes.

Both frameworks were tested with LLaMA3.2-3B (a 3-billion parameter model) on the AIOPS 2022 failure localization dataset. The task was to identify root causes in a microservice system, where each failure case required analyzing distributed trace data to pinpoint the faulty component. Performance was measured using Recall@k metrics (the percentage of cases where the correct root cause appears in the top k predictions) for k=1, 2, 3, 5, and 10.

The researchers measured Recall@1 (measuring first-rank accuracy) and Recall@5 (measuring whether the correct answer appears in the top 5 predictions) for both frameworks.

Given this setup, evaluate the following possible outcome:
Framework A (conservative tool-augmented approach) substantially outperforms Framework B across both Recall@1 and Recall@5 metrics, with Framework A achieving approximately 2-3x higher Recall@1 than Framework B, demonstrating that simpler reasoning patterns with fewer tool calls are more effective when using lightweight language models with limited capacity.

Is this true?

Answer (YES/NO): NO